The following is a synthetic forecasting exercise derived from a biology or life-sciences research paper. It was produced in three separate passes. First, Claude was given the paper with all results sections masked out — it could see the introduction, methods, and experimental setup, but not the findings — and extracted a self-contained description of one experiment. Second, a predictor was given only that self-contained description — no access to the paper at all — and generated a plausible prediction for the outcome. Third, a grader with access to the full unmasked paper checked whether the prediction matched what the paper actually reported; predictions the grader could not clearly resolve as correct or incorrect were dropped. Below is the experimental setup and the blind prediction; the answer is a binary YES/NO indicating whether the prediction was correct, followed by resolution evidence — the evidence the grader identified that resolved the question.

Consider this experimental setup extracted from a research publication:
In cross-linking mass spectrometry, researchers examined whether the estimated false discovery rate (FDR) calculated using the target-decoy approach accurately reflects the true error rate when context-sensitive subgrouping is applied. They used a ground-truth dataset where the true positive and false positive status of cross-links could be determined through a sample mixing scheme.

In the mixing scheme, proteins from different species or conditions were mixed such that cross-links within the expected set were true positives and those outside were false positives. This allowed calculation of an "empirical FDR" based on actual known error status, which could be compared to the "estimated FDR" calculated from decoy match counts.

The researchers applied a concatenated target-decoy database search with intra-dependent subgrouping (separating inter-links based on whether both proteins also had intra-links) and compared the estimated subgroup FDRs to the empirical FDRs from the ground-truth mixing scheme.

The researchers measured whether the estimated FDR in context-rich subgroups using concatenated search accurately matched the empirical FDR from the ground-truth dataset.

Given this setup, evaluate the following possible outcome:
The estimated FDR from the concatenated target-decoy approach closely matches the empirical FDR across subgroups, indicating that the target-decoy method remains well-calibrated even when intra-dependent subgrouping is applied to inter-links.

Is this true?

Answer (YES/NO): NO